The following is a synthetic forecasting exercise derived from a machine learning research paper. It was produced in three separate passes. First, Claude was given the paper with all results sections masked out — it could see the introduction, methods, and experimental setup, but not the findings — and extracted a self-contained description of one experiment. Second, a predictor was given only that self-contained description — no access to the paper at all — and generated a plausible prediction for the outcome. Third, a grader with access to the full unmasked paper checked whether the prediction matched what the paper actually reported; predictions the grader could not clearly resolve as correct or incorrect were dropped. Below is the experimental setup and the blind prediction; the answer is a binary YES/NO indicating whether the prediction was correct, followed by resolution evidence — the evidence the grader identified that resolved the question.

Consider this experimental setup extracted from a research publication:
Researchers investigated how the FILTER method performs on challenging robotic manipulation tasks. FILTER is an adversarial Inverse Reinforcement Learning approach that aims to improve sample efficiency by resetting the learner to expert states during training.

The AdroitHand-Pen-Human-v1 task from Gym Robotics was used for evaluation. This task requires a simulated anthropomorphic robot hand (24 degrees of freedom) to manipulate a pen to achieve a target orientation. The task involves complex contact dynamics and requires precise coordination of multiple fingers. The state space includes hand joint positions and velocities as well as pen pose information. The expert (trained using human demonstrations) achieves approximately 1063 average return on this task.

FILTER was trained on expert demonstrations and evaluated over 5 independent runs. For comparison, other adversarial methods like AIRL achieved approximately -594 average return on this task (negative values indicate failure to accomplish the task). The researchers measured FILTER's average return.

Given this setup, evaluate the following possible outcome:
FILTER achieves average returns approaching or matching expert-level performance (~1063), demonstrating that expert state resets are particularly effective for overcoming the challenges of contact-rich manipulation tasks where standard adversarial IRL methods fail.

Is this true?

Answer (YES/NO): NO